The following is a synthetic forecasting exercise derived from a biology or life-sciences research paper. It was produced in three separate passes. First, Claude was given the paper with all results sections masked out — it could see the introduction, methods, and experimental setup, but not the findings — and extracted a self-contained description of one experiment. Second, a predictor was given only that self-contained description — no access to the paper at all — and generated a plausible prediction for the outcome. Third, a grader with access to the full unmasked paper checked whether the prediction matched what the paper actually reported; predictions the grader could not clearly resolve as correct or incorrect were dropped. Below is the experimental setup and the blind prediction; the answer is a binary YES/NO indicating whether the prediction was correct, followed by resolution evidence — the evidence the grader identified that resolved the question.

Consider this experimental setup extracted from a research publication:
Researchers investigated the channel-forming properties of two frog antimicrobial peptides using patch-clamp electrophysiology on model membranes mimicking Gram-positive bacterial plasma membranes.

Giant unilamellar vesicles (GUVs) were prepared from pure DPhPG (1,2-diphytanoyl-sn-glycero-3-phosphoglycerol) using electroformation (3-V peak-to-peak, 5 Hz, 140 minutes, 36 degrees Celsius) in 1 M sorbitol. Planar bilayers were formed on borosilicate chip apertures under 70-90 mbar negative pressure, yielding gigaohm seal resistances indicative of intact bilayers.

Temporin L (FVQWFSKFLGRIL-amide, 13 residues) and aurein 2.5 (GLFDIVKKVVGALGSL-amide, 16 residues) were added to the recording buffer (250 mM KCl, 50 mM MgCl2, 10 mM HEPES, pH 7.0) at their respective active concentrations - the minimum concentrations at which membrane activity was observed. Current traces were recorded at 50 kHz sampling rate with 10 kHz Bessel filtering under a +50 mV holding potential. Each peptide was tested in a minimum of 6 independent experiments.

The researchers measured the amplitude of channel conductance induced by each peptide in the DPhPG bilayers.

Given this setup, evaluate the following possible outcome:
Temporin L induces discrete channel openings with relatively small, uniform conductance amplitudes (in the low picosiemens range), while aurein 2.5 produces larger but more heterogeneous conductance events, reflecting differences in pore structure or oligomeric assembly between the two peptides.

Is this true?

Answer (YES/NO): NO